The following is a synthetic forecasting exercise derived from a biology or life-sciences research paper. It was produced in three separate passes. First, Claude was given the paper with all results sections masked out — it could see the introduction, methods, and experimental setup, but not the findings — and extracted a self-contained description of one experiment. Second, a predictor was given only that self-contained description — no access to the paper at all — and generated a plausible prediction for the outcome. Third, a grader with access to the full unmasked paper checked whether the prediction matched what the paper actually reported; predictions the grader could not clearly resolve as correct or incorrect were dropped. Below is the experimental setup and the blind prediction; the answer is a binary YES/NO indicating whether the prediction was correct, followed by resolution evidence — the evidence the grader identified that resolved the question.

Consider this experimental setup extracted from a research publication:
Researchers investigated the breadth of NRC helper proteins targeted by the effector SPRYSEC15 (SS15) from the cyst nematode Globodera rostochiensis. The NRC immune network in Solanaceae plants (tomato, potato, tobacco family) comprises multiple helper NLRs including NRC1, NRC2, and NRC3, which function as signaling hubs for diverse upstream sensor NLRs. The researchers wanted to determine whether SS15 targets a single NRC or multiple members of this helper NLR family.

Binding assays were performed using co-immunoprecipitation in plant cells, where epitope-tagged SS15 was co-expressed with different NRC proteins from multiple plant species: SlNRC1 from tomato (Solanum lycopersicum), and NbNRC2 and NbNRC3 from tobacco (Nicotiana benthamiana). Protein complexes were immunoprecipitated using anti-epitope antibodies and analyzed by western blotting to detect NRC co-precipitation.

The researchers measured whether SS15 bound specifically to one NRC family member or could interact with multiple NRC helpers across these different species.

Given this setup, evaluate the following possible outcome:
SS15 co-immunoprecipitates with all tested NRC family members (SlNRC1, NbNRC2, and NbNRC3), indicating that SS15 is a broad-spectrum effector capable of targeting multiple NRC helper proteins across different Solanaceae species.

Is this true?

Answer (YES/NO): YES